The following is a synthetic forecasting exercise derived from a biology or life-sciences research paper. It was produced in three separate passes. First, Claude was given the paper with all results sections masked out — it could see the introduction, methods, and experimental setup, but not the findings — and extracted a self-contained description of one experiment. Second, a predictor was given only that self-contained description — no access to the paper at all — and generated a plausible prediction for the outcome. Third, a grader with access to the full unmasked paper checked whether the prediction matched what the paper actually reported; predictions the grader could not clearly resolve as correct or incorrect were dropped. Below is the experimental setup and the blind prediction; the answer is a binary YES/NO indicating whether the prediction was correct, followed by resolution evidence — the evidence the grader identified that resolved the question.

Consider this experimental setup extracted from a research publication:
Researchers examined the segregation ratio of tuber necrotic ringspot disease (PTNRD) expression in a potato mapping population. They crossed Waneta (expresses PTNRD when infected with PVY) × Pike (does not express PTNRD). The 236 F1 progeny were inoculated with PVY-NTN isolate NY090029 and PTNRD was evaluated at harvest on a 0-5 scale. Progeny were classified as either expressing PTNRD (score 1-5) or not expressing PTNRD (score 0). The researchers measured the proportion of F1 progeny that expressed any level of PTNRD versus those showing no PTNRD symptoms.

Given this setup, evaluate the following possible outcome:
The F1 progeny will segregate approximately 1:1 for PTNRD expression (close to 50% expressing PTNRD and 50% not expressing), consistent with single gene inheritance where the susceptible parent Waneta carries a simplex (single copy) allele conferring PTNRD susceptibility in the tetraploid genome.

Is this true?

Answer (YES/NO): NO